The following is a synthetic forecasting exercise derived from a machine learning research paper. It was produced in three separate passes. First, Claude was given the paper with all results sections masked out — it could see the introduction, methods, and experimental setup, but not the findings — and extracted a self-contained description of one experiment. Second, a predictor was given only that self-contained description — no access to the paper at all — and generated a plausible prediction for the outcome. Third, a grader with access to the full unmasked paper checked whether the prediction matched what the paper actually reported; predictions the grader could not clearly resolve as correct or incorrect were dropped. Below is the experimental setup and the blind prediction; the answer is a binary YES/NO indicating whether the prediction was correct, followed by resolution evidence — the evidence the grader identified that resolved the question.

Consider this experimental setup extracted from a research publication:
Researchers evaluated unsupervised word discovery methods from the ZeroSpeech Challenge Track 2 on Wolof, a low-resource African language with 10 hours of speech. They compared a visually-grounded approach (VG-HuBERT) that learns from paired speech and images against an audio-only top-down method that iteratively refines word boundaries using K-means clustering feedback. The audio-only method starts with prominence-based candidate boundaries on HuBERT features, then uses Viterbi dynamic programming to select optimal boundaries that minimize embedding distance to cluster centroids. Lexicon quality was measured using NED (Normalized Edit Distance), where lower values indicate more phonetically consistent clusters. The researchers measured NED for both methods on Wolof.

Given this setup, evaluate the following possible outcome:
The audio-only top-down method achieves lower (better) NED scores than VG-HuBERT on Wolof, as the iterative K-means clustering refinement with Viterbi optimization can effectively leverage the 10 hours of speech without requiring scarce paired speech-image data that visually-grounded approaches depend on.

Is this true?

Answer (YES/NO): YES